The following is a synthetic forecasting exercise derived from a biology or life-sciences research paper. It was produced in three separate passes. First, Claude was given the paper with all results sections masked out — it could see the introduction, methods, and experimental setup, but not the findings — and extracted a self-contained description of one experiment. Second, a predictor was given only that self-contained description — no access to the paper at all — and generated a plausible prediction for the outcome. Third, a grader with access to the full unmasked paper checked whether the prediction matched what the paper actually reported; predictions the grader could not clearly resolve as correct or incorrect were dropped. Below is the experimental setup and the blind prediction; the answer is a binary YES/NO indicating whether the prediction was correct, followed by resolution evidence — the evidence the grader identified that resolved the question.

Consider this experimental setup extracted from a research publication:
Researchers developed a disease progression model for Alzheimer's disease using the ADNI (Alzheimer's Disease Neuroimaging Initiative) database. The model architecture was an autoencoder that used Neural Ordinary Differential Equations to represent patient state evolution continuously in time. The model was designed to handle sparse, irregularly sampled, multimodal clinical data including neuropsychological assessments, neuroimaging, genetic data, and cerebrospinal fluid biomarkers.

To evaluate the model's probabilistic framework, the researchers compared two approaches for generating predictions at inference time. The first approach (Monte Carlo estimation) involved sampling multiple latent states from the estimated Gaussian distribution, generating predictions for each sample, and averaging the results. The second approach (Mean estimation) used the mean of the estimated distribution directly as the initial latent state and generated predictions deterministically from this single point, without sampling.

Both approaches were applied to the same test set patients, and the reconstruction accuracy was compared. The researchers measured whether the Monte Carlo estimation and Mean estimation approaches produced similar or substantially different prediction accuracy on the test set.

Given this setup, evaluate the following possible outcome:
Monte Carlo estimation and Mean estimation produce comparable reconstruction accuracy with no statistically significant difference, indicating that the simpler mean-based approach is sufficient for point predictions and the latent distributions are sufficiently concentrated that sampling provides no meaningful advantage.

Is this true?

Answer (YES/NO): YES